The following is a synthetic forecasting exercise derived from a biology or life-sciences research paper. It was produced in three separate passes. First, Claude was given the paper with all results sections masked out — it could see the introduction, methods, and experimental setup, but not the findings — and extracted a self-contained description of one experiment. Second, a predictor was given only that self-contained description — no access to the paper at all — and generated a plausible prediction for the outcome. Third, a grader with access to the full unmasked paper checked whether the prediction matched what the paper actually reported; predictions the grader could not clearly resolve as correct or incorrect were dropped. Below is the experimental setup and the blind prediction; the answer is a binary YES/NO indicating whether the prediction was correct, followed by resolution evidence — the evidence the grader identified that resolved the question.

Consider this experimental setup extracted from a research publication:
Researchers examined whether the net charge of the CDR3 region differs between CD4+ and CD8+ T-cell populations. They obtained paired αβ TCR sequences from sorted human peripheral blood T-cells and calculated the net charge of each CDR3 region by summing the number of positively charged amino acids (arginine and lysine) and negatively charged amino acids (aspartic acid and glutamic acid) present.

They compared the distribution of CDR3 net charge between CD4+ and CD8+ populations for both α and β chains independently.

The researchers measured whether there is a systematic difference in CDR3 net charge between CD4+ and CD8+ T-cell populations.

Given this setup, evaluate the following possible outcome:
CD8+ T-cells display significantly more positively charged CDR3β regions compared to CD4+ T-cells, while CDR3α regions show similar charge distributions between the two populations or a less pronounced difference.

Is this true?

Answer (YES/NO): NO